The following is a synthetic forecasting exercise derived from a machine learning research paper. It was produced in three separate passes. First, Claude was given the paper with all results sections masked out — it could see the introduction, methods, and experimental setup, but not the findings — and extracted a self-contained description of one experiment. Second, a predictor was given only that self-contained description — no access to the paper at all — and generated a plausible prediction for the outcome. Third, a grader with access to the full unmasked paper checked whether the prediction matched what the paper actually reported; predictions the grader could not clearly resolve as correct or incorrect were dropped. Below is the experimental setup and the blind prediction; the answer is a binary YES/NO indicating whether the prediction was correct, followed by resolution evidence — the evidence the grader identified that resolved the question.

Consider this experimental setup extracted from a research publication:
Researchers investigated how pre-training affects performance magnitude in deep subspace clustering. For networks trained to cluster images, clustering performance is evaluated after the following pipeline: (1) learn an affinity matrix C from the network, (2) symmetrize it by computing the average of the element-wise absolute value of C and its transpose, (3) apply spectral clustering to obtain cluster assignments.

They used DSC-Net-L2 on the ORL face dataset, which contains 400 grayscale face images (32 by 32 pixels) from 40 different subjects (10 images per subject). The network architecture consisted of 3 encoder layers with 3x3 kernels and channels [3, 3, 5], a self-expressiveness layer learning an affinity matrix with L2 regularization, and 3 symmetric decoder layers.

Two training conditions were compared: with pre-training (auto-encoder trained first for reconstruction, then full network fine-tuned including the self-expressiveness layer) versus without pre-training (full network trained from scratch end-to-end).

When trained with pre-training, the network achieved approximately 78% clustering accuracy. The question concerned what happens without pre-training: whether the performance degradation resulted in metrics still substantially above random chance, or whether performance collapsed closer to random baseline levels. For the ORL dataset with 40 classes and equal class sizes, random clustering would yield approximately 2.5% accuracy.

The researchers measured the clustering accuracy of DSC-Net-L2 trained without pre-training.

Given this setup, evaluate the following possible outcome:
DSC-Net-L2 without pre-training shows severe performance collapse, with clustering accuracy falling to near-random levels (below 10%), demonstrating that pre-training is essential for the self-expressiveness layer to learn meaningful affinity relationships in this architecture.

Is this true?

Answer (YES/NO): NO